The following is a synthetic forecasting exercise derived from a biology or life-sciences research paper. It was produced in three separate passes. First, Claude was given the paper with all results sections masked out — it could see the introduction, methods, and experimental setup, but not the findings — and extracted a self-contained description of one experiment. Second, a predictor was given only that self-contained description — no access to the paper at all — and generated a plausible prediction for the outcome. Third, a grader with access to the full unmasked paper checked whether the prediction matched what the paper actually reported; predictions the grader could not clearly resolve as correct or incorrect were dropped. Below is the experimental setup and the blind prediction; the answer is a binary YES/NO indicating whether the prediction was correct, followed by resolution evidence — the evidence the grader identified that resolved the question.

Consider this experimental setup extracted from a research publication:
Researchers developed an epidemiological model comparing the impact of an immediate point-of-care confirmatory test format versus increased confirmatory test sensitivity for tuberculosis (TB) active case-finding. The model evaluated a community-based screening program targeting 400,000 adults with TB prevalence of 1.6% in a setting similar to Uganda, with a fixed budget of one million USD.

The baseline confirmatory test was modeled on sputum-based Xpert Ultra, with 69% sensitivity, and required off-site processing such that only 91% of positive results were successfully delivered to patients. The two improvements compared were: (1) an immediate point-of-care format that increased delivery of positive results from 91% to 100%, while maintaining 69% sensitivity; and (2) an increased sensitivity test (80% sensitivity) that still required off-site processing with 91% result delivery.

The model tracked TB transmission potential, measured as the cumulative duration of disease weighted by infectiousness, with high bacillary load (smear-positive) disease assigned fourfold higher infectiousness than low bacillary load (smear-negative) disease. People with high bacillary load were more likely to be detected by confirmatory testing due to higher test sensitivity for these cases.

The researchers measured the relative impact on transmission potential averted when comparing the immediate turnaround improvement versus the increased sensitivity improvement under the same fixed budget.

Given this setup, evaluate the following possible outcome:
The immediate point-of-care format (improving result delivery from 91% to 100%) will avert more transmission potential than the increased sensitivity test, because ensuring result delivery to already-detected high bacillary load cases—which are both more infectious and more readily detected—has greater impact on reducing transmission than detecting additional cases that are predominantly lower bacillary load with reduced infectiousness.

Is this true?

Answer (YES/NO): YES